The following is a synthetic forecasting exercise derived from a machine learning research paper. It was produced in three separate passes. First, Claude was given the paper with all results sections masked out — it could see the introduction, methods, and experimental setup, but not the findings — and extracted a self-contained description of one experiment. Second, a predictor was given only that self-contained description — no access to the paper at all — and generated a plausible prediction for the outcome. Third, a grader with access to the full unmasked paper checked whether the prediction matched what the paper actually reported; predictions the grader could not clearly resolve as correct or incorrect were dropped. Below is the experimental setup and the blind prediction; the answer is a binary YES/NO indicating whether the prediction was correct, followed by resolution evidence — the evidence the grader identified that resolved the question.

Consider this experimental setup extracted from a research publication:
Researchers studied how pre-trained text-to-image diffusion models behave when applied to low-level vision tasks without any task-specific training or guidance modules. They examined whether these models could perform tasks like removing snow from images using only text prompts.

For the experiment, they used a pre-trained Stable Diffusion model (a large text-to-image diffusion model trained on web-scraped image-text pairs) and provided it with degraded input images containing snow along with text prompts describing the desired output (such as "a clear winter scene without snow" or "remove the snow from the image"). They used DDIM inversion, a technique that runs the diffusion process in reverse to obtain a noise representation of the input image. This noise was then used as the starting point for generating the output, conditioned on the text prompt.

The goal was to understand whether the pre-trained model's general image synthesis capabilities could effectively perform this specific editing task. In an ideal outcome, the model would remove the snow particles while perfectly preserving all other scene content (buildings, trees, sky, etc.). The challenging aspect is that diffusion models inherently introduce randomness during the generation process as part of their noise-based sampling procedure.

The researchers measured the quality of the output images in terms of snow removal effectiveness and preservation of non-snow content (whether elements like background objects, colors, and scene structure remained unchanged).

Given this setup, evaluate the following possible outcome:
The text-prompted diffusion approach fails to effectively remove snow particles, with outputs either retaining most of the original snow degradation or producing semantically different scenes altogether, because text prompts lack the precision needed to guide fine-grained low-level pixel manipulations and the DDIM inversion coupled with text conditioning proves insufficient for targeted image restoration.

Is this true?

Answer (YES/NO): NO